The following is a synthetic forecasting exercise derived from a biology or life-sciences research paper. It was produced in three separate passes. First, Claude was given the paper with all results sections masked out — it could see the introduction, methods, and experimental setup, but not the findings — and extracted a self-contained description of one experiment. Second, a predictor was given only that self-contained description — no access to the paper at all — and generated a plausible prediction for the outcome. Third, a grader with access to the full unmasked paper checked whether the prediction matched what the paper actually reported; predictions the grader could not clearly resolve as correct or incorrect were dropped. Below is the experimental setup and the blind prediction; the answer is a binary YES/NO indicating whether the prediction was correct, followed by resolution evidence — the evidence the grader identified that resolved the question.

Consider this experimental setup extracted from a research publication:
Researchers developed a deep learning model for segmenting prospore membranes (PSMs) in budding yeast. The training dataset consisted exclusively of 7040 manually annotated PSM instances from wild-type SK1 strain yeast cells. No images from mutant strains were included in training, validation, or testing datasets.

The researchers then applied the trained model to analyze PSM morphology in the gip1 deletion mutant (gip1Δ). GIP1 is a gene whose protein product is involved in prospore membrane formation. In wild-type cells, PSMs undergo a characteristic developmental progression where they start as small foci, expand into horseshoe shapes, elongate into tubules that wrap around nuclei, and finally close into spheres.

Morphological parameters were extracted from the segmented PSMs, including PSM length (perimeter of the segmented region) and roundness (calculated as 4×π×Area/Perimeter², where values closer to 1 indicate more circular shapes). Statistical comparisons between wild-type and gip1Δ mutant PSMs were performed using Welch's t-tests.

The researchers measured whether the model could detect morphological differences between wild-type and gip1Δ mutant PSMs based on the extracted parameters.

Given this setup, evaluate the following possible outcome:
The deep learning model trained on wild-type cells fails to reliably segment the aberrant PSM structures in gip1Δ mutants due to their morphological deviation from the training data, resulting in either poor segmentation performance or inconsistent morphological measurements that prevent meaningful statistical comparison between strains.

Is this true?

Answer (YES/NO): NO